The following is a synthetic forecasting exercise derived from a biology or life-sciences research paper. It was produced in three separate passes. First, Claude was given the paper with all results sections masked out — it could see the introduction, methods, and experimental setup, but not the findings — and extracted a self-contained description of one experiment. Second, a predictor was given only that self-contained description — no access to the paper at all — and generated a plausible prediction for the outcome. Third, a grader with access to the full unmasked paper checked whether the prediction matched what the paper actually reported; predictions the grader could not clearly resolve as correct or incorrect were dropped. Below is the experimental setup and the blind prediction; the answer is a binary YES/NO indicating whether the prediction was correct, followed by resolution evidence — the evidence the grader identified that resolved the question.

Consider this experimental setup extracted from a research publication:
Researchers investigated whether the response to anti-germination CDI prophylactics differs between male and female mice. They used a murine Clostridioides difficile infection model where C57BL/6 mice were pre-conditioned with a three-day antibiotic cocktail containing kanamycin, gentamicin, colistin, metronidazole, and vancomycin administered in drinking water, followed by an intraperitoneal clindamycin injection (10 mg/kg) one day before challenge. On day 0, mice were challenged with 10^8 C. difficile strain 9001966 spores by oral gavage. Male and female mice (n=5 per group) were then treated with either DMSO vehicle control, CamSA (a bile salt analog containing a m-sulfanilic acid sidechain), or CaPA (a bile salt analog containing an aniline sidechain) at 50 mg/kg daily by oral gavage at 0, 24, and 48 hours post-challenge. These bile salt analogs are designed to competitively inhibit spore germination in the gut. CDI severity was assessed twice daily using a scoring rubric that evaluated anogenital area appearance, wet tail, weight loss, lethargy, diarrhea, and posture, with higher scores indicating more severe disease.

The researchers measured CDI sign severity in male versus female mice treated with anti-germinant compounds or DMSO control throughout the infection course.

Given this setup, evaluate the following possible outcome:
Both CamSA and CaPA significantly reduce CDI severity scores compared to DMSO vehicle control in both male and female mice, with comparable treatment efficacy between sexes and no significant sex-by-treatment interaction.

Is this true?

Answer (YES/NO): NO